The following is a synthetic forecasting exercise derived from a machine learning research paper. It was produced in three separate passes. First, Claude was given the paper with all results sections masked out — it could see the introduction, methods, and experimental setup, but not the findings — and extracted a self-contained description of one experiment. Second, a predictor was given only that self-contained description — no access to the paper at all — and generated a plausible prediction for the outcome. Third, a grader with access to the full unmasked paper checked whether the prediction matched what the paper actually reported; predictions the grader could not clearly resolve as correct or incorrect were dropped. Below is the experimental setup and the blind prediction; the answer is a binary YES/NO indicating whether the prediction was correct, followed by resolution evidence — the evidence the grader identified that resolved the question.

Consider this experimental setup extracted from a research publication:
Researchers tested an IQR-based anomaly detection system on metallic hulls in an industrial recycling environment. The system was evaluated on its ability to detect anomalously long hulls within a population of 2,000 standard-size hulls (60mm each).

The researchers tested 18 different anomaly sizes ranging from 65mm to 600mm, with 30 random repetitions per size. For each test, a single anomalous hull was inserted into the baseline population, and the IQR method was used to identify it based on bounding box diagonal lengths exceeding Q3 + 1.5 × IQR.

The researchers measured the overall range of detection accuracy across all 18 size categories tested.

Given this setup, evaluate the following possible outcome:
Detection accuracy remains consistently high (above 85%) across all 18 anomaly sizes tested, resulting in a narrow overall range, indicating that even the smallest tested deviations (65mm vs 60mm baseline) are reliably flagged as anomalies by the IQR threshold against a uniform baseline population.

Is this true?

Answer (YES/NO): NO